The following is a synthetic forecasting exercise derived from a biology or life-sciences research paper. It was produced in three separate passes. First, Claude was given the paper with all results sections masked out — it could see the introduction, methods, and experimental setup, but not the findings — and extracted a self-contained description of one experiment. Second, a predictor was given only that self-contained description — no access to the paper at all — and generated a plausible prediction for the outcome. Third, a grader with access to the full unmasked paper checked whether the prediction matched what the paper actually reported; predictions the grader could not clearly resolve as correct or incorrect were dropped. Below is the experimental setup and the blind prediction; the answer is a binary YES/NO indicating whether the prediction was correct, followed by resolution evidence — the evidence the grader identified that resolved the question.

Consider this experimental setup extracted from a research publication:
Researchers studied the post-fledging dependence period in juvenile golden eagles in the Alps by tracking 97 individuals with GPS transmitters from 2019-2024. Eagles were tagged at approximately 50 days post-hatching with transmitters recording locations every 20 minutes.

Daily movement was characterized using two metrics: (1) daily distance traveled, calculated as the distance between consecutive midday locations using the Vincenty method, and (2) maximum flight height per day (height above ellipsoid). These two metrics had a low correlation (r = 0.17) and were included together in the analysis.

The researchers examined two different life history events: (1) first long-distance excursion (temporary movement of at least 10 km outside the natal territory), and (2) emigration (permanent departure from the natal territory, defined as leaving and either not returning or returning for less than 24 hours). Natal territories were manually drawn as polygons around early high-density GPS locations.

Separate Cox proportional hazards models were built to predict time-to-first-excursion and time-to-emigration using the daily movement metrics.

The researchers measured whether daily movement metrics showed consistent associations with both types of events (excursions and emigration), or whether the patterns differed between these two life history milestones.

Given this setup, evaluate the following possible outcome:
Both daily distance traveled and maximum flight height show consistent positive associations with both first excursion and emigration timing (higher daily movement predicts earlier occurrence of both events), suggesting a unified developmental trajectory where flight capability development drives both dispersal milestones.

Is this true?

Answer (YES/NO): NO